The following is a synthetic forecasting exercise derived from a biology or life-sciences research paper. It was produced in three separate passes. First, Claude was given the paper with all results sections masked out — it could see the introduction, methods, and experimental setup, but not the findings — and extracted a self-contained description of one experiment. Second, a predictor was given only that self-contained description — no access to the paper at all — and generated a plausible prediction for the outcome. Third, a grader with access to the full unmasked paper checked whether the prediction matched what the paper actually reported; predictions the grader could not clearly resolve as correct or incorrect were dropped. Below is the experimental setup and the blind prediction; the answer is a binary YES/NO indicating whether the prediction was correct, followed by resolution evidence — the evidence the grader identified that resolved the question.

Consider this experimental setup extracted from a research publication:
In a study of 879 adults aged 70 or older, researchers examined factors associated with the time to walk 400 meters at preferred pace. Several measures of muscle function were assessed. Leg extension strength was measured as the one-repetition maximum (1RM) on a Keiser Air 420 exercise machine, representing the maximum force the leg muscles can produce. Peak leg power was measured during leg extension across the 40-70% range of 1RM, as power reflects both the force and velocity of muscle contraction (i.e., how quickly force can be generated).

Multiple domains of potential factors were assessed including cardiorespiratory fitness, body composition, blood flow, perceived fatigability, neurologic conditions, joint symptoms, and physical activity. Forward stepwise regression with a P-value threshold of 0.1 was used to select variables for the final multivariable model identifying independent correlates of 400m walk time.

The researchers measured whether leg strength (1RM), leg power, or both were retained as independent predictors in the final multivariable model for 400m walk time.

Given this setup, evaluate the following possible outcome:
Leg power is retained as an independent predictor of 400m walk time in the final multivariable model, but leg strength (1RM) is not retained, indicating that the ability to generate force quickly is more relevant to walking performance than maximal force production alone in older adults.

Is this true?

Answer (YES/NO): YES